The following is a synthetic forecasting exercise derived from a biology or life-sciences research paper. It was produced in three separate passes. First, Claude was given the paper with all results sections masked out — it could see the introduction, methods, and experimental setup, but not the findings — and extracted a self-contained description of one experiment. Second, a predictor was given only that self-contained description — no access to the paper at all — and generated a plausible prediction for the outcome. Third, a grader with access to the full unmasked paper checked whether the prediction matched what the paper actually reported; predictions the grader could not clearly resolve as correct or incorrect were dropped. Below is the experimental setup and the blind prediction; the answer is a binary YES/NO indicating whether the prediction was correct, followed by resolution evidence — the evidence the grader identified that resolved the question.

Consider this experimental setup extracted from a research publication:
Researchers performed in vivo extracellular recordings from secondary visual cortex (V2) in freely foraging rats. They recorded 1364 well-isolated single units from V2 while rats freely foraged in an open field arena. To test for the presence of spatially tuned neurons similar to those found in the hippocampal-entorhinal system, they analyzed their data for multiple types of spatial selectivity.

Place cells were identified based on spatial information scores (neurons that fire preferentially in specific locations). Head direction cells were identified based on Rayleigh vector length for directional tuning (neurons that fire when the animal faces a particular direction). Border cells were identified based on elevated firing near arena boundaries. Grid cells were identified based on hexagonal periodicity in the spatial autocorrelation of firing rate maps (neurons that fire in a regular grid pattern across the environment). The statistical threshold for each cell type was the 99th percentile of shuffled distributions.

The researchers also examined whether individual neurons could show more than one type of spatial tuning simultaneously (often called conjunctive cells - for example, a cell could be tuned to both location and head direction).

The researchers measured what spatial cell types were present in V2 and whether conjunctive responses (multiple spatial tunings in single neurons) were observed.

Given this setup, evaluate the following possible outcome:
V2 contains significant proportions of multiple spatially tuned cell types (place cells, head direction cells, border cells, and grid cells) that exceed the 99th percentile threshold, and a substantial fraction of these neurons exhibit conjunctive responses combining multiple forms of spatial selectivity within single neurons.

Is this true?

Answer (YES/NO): NO